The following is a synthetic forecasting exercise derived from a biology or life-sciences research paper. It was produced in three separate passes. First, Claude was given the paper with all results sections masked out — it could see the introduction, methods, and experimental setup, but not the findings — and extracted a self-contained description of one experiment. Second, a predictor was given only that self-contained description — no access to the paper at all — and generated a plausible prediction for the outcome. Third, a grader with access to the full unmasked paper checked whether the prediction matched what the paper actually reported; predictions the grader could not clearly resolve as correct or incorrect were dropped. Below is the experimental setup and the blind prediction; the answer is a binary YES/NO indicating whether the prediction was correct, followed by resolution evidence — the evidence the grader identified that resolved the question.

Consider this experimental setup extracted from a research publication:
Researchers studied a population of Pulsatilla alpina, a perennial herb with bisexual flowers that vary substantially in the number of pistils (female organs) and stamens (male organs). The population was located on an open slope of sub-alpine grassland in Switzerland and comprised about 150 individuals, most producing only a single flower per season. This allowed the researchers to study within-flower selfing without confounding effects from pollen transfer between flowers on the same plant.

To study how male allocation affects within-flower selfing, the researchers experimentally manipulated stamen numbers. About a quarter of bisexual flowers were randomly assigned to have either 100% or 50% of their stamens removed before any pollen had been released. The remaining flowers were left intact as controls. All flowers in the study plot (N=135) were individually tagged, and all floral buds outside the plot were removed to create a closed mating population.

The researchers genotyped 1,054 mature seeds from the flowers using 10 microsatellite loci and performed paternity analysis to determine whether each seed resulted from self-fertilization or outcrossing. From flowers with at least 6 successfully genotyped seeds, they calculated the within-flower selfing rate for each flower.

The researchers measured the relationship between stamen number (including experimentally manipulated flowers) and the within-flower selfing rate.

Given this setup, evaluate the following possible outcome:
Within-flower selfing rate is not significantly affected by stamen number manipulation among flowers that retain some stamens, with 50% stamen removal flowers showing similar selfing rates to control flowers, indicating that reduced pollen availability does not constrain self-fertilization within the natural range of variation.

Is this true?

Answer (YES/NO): NO